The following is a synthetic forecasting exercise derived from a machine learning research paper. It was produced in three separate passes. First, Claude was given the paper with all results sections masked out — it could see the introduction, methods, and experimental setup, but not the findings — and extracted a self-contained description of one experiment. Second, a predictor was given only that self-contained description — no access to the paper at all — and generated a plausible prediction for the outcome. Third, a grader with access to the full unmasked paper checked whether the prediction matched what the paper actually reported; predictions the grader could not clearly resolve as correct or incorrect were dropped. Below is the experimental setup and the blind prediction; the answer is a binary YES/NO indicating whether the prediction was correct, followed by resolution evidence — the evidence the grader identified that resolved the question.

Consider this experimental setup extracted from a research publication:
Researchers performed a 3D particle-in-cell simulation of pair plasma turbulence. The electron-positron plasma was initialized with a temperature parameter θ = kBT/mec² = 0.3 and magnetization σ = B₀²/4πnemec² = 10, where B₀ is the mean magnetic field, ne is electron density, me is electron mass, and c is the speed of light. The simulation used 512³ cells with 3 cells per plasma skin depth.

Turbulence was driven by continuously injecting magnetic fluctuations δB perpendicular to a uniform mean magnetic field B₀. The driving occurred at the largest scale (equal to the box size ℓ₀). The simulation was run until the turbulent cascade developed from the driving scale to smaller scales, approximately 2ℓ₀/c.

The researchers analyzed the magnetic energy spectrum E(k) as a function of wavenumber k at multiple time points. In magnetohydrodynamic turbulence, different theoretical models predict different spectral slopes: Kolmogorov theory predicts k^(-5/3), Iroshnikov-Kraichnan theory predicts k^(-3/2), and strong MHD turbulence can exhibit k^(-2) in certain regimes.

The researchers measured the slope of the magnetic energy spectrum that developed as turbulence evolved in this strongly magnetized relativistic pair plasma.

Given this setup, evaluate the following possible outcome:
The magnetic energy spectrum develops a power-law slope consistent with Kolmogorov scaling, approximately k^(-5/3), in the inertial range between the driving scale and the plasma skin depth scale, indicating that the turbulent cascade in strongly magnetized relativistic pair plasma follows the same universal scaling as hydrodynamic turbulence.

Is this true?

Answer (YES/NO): YES